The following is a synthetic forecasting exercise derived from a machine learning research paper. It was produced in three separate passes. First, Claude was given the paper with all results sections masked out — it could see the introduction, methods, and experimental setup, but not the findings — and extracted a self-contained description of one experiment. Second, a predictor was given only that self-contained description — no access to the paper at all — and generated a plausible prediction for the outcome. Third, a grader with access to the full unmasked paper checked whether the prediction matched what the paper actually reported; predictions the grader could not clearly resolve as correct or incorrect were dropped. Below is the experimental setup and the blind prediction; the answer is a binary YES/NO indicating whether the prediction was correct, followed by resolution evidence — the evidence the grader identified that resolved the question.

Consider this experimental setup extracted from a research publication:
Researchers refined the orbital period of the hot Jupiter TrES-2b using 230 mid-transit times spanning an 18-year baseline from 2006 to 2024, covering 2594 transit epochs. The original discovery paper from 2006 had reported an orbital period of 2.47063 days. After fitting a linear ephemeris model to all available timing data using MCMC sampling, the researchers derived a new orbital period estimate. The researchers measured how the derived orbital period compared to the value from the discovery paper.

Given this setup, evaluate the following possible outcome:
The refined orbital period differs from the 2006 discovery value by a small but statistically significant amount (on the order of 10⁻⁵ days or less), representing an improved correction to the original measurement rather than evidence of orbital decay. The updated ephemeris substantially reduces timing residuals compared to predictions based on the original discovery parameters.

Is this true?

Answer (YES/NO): NO